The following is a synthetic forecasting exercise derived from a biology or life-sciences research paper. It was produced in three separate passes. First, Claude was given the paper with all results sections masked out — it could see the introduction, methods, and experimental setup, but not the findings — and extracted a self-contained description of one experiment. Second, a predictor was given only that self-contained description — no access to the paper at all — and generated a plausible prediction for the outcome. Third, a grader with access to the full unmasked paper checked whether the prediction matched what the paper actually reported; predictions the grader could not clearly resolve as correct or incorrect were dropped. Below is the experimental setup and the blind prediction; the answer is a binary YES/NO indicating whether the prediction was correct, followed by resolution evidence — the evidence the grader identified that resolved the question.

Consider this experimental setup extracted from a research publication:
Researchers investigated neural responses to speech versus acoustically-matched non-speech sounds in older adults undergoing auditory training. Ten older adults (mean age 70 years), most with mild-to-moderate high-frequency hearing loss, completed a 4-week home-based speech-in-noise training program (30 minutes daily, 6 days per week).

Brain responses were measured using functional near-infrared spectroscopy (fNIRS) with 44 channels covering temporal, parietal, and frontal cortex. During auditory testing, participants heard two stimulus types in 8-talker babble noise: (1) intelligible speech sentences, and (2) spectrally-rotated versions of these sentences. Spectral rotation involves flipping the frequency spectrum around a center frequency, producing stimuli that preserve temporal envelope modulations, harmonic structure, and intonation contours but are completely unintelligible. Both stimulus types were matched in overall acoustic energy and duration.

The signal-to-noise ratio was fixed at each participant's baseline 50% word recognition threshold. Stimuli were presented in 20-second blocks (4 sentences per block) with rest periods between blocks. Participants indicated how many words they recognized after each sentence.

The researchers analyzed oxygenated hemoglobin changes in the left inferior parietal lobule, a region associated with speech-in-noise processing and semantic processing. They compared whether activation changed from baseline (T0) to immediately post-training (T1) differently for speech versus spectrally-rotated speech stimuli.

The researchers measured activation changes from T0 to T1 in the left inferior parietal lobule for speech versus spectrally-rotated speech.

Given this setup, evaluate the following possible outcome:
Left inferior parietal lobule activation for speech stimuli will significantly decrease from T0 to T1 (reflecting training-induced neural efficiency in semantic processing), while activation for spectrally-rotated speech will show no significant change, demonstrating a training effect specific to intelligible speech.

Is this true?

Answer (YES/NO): NO